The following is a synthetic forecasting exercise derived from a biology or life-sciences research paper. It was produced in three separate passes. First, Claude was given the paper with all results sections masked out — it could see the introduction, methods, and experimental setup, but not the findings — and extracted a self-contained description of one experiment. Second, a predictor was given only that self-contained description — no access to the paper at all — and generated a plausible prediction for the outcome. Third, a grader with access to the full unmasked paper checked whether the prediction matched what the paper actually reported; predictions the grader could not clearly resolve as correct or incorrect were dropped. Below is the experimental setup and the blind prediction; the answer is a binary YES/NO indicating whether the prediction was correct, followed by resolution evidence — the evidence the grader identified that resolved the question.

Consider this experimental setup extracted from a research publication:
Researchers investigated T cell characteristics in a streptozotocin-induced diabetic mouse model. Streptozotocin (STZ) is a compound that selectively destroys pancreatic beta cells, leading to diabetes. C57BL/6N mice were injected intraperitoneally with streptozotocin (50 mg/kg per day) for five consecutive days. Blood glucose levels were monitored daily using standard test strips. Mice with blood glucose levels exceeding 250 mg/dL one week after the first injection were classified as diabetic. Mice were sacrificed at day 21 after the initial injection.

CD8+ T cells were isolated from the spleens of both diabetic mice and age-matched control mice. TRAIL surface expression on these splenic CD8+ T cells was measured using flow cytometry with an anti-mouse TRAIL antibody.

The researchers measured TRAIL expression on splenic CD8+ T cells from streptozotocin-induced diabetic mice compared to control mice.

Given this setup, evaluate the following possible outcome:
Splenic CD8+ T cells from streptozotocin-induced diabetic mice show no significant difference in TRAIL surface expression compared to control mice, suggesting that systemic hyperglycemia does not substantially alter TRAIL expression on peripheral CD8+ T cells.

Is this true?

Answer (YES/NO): NO